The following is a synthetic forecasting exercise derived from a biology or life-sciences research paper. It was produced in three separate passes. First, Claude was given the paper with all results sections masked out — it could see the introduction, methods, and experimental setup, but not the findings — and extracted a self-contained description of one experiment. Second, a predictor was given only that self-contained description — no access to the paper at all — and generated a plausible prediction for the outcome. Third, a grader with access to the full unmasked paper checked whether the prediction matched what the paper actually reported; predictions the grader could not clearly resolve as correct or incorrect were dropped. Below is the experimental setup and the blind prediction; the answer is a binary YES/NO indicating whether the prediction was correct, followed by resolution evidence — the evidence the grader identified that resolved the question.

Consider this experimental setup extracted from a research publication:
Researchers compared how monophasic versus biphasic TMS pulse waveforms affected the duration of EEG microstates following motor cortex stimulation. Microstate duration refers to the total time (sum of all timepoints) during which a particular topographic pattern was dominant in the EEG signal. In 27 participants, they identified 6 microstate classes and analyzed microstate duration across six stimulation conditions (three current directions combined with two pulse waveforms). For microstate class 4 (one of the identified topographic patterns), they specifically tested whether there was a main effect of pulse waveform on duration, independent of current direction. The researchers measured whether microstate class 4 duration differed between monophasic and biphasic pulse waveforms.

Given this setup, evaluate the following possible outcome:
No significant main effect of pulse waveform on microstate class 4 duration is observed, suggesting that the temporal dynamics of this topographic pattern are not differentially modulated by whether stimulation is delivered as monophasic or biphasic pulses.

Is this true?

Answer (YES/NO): NO